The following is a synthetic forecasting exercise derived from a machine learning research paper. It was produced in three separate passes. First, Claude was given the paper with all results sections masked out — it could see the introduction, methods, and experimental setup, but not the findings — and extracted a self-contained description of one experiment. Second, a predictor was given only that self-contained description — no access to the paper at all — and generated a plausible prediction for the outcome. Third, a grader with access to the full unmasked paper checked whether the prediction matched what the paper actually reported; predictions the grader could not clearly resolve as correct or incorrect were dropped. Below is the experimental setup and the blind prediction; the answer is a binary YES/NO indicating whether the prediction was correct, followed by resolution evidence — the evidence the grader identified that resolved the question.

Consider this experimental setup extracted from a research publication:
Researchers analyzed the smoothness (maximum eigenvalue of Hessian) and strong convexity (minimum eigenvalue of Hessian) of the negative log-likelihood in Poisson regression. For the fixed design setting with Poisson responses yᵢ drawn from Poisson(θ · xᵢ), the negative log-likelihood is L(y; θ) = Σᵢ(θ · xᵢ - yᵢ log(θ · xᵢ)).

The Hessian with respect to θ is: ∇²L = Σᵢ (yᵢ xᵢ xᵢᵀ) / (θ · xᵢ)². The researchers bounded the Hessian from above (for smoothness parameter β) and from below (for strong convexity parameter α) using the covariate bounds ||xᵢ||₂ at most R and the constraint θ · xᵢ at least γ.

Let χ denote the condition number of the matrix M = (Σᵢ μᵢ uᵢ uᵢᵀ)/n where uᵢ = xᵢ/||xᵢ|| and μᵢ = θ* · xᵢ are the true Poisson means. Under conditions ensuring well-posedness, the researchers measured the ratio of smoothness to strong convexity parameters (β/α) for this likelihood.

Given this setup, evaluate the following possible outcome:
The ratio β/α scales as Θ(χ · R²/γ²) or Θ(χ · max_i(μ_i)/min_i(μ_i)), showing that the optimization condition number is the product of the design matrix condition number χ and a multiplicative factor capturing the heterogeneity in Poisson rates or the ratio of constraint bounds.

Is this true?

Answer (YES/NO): NO